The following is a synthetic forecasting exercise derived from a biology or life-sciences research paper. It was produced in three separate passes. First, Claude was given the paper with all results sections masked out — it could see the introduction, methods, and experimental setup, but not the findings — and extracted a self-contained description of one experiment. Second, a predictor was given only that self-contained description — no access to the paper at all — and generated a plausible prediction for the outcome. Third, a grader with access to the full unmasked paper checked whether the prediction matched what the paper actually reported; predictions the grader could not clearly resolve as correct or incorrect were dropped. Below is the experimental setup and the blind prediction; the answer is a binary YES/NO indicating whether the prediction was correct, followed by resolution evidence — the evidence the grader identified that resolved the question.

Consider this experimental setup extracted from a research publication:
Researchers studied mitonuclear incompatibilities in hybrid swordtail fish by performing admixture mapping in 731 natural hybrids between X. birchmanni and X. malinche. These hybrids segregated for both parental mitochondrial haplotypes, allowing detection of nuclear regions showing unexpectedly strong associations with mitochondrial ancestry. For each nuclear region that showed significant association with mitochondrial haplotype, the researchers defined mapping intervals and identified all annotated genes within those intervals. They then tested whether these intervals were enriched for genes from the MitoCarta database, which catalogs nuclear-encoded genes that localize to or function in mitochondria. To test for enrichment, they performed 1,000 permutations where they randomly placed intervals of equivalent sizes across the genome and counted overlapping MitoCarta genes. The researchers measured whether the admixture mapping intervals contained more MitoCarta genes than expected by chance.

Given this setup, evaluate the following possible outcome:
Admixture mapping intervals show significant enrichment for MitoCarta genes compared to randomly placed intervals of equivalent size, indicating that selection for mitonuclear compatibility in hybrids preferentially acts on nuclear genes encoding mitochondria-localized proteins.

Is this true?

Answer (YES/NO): NO